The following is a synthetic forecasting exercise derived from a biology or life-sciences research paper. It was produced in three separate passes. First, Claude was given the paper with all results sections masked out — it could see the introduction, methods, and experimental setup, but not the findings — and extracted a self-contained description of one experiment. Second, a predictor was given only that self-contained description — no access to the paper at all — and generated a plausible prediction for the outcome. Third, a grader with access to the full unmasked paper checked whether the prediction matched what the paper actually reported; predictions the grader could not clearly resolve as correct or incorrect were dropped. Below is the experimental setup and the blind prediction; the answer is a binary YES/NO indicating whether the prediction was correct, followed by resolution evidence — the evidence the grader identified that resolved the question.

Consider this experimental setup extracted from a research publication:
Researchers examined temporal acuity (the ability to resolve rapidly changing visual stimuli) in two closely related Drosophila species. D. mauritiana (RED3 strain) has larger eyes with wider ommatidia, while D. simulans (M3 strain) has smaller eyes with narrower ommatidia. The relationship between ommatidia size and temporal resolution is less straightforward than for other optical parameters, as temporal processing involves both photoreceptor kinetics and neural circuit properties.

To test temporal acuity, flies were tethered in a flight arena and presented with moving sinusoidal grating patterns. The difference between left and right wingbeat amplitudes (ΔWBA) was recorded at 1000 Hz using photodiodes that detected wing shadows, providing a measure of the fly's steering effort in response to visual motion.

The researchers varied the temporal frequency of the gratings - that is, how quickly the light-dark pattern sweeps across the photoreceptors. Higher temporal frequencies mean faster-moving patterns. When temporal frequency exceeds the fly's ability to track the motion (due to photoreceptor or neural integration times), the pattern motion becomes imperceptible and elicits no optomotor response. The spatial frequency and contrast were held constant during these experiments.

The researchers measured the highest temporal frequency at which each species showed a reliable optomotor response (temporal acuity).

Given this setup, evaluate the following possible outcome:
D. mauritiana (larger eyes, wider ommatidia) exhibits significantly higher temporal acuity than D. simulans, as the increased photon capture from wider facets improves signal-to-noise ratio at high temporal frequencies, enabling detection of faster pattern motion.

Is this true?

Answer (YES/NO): NO